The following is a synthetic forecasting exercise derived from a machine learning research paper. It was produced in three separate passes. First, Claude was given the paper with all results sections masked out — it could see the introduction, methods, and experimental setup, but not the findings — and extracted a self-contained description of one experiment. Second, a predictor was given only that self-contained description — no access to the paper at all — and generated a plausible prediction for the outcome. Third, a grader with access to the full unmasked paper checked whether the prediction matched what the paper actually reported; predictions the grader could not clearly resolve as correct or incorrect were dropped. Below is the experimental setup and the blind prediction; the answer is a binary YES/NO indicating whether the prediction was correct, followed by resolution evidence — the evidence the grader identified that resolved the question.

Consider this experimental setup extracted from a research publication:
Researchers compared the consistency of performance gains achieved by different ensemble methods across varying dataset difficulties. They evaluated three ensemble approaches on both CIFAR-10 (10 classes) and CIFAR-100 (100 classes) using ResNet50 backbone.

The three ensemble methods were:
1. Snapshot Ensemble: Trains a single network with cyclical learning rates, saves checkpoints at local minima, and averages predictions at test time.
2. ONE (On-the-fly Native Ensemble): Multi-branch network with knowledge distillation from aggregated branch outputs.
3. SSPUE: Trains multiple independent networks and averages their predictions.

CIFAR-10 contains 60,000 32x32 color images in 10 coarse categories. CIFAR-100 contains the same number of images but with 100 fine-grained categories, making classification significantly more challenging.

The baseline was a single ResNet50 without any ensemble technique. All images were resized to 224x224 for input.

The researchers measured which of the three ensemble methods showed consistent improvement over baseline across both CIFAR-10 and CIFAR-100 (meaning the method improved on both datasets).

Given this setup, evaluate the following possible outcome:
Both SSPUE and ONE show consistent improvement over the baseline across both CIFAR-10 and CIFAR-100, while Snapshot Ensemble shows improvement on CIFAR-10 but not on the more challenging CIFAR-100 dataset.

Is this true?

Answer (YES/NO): NO